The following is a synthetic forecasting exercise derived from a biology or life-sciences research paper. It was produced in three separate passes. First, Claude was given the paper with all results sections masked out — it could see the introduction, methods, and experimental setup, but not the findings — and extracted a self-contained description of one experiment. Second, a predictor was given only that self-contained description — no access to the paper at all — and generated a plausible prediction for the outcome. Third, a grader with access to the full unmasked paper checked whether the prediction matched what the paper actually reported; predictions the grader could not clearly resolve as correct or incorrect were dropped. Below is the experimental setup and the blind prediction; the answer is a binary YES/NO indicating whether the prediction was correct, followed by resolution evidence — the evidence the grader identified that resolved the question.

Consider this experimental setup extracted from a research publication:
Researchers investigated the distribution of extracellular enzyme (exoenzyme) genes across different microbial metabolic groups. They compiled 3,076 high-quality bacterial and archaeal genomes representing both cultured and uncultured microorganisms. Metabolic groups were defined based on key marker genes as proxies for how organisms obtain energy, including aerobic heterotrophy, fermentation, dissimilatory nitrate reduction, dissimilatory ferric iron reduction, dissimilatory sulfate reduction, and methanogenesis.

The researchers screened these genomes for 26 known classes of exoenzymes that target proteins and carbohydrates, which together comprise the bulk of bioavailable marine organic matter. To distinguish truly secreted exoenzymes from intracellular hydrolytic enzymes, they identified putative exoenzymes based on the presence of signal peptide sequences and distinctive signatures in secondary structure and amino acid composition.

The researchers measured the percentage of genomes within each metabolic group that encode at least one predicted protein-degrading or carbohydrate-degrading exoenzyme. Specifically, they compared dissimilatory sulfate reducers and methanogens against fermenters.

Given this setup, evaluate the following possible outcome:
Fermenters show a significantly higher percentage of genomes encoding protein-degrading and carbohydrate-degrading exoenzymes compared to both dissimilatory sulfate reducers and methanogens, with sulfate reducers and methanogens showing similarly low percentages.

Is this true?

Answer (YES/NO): YES